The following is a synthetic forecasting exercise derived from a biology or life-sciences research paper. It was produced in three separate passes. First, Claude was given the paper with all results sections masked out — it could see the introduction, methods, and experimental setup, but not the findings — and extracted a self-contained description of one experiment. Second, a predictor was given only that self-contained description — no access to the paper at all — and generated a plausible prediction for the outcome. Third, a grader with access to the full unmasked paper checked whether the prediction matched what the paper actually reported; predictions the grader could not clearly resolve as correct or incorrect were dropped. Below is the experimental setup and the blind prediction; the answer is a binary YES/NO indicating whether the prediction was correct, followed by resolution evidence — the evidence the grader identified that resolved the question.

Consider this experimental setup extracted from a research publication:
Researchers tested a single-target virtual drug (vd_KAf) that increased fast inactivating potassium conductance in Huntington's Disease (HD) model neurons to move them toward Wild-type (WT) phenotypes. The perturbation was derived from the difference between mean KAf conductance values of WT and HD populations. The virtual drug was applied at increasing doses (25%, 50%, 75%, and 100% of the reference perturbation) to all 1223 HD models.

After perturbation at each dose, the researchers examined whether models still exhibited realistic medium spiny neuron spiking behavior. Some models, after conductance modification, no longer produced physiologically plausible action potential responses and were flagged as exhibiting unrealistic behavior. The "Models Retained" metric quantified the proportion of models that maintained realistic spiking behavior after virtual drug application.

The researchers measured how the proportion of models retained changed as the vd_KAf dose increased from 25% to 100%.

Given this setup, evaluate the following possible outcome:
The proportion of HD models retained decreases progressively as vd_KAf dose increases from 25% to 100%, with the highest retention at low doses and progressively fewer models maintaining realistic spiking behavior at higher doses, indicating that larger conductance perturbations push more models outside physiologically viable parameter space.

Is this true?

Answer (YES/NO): YES